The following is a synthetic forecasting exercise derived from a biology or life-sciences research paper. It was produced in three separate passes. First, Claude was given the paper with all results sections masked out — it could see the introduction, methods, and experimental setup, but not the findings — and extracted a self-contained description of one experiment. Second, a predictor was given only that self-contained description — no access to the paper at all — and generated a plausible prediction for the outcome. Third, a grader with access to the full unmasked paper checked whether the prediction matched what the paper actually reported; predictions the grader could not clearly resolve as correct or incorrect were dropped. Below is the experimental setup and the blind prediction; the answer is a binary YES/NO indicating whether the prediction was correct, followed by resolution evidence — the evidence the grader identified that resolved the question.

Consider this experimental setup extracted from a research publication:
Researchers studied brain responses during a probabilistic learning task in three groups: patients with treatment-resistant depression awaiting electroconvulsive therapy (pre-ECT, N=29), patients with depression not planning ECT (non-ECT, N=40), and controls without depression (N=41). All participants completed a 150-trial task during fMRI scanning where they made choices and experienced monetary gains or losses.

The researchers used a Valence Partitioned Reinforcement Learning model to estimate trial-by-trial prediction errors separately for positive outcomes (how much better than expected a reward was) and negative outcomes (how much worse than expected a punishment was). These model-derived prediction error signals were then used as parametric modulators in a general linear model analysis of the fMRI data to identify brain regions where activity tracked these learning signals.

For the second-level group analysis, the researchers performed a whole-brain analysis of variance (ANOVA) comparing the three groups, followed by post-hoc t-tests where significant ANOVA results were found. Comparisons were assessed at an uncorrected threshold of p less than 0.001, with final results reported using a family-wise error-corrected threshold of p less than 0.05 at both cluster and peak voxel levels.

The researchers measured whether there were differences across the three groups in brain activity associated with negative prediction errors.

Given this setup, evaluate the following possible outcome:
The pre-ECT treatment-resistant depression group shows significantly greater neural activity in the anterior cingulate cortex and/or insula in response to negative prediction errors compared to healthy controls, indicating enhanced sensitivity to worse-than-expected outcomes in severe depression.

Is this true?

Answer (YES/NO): NO